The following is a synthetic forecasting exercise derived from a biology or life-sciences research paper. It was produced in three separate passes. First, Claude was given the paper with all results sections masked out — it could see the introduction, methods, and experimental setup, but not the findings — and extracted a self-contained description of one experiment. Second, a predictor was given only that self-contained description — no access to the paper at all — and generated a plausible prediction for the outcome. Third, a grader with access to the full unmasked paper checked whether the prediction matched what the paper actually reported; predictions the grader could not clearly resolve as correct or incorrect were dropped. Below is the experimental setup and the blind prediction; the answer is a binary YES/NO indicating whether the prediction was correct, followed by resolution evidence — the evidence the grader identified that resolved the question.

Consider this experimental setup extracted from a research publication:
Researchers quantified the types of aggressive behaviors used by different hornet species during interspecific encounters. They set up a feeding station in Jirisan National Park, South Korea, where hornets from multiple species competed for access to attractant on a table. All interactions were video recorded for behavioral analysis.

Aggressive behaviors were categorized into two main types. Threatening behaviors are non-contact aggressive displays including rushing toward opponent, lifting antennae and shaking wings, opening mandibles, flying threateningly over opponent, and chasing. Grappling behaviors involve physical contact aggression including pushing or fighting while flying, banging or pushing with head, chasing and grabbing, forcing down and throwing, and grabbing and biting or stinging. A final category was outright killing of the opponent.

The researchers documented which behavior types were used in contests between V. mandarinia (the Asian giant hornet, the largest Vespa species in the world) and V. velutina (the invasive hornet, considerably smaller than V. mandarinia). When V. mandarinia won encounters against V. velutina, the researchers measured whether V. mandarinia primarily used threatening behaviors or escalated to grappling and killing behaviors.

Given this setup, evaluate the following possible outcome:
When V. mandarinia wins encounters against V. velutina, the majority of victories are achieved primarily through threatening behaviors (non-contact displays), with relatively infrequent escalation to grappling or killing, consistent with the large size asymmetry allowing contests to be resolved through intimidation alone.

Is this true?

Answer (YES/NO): NO